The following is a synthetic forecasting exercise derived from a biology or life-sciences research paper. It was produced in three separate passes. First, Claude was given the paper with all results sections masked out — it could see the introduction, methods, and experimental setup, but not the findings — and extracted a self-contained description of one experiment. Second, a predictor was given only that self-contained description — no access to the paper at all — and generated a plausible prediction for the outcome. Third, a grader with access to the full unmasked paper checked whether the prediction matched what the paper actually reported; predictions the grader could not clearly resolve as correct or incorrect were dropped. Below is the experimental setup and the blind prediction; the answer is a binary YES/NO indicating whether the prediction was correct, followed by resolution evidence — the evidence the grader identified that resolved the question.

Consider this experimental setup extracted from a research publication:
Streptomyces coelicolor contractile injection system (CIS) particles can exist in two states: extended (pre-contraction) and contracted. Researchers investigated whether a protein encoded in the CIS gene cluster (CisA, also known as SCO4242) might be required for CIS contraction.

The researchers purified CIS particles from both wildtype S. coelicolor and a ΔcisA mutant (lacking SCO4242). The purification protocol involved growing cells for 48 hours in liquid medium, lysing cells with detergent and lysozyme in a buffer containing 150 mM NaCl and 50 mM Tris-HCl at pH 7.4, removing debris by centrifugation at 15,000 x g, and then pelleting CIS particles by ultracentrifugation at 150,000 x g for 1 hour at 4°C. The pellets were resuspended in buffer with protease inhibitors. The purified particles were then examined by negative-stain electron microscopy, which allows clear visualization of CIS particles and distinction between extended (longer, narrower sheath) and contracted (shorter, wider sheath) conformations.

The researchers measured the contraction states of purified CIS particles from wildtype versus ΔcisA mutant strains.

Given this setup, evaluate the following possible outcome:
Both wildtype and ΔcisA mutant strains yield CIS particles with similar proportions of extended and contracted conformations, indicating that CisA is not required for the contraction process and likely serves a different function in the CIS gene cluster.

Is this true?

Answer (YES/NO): NO